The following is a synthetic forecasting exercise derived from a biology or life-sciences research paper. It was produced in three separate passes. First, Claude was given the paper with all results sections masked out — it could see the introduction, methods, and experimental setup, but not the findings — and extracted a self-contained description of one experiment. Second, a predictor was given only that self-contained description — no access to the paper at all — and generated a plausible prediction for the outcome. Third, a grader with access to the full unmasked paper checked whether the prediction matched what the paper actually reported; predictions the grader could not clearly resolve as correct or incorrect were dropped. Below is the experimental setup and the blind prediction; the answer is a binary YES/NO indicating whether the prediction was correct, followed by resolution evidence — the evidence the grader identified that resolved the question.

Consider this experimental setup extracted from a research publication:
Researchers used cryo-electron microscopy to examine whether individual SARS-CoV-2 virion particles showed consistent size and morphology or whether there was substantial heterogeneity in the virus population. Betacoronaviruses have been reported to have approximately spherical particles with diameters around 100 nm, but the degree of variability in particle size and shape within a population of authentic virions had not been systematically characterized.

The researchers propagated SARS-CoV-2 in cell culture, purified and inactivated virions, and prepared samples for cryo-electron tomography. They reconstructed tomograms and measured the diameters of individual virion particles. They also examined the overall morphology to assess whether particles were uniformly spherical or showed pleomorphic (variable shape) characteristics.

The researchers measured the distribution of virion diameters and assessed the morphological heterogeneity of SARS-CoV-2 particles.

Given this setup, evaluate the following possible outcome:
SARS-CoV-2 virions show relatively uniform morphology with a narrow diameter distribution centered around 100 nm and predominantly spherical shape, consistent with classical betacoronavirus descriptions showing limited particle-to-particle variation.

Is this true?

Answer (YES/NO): YES